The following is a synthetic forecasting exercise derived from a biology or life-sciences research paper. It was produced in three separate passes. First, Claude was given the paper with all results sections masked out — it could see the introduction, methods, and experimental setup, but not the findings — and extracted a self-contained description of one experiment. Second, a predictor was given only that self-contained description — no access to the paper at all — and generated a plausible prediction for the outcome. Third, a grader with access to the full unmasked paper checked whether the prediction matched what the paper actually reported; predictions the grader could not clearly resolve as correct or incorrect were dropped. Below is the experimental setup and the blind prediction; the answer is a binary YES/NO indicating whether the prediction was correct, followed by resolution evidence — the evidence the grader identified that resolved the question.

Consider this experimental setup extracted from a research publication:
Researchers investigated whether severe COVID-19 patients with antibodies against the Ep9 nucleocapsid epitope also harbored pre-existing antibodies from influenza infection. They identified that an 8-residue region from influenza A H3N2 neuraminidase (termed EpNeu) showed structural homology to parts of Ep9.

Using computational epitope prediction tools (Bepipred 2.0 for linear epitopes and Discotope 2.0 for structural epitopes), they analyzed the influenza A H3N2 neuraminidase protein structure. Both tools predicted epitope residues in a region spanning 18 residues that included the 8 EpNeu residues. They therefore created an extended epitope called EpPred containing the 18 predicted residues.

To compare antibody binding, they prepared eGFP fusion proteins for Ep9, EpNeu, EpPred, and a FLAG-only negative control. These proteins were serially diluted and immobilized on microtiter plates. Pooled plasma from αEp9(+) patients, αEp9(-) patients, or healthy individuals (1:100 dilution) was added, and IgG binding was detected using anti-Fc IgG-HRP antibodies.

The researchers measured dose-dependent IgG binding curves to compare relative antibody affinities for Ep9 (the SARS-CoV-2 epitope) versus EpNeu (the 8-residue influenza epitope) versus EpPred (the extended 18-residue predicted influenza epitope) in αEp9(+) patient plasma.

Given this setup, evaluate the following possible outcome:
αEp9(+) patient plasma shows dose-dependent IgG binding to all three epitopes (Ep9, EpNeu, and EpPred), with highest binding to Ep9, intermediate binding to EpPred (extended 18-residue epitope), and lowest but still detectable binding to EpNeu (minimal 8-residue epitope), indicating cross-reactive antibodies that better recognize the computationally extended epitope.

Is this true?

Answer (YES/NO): YES